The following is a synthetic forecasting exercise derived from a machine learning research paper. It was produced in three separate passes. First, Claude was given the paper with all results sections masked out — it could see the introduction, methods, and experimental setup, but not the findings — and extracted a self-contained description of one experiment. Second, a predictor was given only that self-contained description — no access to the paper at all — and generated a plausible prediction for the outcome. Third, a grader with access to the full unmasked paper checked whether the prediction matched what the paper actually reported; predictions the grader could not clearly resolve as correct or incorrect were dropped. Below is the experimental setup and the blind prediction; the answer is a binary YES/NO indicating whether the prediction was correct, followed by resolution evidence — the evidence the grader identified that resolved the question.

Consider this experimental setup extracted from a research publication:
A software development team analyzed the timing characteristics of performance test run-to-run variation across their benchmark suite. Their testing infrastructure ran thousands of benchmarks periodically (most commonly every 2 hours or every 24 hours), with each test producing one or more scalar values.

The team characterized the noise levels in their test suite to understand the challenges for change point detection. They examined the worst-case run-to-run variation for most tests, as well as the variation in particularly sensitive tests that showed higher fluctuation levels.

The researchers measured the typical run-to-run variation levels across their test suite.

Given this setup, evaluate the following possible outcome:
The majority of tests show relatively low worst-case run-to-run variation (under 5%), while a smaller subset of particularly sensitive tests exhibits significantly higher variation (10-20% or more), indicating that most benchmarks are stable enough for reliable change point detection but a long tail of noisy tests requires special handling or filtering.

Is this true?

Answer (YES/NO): NO